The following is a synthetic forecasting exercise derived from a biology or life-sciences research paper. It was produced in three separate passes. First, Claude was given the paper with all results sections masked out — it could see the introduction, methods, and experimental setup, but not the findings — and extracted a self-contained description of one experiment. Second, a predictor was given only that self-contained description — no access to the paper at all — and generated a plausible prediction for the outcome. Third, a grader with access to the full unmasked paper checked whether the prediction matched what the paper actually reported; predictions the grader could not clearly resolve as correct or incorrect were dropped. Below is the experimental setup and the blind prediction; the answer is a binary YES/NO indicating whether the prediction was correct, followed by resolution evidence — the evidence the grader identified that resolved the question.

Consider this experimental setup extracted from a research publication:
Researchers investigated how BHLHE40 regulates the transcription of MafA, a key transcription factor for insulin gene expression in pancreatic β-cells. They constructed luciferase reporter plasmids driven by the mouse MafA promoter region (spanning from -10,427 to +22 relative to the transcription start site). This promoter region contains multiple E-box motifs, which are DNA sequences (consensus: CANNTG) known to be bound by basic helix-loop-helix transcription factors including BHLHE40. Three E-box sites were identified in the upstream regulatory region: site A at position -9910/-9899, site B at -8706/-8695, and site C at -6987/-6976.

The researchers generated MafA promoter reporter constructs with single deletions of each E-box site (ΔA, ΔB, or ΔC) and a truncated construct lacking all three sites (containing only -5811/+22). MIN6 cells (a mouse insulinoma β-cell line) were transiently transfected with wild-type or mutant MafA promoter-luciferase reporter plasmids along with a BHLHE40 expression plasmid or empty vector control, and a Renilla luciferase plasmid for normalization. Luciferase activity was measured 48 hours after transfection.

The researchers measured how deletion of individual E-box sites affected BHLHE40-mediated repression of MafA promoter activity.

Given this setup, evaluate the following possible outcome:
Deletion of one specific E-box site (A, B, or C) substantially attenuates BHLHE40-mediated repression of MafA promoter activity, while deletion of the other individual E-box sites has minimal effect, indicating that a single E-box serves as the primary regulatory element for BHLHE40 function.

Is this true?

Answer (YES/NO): NO